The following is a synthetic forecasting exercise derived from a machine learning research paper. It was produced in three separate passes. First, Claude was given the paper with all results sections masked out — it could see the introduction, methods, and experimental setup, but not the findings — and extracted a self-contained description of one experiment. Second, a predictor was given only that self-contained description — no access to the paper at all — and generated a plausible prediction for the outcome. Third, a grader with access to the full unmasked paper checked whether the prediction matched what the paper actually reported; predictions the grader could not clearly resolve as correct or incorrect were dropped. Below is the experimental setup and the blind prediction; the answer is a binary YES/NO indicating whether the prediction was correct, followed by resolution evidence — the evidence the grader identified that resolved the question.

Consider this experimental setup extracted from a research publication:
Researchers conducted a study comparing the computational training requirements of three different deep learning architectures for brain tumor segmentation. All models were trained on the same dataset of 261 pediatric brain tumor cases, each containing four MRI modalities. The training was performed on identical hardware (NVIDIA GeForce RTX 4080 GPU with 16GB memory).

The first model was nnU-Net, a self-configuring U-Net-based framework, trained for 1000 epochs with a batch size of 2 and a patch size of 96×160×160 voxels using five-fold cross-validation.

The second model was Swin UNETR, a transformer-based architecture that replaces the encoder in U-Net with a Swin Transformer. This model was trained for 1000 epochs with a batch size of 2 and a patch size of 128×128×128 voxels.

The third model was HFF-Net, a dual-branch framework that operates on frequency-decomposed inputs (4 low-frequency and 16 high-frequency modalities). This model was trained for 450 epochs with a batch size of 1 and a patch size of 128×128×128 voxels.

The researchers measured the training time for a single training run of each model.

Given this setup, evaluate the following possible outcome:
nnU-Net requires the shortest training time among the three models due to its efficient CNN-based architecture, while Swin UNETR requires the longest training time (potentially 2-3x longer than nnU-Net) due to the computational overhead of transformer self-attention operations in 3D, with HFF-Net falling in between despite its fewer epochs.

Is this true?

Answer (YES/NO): YES